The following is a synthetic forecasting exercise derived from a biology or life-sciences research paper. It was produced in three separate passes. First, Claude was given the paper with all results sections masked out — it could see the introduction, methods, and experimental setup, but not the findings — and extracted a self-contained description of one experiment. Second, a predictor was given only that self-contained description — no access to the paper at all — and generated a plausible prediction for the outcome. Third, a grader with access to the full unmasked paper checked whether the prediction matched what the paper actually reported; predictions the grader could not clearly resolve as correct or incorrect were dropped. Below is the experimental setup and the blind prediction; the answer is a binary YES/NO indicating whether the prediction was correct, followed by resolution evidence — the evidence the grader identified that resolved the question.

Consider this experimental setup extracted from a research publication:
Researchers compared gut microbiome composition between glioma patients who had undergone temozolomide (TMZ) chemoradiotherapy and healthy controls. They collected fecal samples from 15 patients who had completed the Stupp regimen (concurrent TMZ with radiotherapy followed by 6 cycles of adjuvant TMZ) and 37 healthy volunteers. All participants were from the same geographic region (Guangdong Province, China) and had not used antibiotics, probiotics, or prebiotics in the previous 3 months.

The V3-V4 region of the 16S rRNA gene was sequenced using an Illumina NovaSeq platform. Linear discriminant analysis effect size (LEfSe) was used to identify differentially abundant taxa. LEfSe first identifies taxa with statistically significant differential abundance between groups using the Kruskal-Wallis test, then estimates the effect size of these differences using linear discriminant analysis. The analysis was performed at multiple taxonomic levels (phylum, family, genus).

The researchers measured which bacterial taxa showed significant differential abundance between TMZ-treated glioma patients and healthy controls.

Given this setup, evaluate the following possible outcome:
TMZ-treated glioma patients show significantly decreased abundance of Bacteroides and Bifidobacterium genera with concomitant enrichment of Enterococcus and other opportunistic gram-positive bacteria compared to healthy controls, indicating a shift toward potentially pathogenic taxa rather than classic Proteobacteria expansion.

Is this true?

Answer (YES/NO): NO